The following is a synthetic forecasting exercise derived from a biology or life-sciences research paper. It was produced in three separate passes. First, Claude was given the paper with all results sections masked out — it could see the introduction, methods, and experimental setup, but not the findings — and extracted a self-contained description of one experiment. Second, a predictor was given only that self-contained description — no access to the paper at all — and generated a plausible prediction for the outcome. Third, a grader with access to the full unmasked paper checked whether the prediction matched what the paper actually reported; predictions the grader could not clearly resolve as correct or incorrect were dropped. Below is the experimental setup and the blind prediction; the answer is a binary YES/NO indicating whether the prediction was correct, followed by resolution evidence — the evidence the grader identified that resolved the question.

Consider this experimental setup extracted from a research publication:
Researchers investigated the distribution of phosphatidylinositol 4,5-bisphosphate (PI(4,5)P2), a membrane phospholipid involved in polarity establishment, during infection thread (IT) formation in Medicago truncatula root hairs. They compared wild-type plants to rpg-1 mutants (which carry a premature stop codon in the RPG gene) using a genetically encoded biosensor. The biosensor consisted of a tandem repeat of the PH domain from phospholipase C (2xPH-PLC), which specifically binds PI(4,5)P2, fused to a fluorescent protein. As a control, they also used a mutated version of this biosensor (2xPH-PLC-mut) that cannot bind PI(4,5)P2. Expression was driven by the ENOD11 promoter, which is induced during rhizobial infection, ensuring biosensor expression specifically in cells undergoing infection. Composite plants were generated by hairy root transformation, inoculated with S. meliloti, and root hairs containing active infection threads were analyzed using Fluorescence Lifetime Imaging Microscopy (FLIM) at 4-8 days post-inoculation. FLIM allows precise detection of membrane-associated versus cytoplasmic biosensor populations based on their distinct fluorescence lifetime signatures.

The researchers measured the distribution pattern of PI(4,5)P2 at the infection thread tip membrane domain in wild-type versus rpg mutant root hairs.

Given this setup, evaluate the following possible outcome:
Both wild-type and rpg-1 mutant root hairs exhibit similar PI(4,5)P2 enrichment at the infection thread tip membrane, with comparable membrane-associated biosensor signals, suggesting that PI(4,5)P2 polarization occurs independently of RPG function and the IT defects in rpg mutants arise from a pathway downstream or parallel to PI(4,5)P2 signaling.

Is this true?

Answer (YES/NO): NO